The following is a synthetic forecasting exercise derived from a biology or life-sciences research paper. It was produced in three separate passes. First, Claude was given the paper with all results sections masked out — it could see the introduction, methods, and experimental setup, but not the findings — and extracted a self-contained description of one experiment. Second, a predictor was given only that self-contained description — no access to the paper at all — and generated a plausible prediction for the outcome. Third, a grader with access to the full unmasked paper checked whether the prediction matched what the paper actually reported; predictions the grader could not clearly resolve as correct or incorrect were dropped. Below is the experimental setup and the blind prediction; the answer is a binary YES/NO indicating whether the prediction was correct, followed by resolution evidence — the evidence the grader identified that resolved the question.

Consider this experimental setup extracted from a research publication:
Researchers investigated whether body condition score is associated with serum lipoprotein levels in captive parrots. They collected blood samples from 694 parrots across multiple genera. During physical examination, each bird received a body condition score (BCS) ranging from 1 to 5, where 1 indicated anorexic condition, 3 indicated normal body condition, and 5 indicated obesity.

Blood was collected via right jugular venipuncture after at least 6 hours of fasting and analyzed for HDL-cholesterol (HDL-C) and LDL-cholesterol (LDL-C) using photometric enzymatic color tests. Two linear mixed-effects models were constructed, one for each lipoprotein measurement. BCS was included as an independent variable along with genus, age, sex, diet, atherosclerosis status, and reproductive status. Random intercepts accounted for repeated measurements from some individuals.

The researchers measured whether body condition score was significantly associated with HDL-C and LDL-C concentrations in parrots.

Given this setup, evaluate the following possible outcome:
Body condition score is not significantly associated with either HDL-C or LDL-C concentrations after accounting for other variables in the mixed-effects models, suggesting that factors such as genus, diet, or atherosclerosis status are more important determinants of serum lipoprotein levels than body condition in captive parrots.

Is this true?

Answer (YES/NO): NO